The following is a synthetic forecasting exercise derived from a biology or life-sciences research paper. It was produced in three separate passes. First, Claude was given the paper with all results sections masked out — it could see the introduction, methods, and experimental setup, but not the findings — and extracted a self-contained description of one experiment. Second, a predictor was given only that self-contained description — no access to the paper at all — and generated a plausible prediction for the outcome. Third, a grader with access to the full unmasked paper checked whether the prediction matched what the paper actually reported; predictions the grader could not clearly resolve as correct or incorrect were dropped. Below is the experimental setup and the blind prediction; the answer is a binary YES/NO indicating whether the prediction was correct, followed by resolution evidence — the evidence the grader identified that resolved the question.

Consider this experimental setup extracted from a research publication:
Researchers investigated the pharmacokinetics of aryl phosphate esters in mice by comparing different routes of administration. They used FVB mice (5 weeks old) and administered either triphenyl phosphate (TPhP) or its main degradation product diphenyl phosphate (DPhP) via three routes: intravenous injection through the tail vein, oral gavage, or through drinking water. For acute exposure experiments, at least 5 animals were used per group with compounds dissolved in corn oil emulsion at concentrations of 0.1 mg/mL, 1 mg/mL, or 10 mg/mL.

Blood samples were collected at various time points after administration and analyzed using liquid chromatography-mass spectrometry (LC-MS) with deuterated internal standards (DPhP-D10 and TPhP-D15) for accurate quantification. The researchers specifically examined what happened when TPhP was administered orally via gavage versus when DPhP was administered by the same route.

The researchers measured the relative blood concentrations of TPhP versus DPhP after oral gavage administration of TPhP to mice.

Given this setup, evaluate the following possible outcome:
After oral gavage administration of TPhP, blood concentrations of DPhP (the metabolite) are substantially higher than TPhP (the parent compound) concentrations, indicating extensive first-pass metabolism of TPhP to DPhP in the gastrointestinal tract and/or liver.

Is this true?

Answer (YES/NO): NO